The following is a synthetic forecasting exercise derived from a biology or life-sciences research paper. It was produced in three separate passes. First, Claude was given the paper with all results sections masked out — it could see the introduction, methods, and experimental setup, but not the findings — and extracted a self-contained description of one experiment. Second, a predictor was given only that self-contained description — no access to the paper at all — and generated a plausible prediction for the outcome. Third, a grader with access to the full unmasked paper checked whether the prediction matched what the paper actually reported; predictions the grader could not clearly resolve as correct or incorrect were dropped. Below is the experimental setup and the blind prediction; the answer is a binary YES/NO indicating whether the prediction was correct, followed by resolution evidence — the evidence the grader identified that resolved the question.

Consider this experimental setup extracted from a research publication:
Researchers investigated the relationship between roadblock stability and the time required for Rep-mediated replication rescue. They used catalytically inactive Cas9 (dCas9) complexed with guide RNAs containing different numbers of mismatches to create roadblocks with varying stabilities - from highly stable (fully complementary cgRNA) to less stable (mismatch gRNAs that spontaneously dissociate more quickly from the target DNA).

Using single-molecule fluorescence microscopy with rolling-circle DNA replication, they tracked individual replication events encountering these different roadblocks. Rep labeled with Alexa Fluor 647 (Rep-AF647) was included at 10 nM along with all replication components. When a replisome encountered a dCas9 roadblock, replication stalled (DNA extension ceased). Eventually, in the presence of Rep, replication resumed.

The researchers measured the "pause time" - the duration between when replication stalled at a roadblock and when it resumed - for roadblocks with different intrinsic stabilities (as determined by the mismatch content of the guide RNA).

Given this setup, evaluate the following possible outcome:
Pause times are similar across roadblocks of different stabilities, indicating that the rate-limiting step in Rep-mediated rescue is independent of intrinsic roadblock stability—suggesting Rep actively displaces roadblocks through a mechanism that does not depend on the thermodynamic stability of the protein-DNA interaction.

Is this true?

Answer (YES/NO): YES